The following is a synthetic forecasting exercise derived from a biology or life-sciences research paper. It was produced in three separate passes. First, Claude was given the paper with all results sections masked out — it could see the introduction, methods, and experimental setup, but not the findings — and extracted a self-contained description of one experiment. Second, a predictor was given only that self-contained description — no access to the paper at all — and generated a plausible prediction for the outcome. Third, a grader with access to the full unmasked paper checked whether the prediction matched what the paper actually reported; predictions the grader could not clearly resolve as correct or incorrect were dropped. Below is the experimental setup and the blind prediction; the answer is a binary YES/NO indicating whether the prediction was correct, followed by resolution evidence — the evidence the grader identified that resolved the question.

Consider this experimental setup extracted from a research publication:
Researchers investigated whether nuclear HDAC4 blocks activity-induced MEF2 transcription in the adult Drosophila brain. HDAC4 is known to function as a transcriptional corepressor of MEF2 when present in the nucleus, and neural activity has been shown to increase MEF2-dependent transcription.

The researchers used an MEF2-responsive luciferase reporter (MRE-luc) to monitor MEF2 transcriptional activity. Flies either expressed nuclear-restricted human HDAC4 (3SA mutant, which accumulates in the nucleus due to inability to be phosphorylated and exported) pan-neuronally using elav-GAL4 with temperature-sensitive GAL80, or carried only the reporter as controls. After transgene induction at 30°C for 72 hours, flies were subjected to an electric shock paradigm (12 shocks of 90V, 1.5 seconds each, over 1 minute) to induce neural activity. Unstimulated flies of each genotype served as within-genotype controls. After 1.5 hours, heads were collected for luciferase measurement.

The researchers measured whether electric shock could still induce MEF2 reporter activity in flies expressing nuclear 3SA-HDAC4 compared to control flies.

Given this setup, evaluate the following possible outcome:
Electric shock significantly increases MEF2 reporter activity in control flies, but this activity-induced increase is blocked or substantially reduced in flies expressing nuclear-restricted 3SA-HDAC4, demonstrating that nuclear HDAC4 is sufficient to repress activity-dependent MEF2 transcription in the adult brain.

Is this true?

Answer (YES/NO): NO